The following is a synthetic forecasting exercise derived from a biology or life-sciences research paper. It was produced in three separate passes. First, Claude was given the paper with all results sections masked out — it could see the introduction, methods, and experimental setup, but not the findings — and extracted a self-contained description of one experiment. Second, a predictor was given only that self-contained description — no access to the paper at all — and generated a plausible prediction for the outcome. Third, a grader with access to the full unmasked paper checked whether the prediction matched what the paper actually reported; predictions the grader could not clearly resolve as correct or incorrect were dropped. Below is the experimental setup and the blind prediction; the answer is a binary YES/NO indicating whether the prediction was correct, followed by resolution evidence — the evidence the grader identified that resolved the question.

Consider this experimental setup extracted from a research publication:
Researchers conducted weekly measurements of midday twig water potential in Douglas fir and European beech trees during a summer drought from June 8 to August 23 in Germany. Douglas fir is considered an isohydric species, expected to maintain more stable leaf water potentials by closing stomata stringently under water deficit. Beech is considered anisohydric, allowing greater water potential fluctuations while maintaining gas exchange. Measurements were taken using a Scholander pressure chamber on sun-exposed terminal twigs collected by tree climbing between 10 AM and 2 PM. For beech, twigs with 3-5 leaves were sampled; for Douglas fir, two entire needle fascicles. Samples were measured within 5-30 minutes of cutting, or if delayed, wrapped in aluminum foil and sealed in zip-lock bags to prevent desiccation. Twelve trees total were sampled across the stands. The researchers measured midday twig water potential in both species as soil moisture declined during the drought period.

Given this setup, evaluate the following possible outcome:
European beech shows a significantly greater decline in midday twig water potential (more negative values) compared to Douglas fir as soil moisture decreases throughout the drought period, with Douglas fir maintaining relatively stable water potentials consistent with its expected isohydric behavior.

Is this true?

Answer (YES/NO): NO